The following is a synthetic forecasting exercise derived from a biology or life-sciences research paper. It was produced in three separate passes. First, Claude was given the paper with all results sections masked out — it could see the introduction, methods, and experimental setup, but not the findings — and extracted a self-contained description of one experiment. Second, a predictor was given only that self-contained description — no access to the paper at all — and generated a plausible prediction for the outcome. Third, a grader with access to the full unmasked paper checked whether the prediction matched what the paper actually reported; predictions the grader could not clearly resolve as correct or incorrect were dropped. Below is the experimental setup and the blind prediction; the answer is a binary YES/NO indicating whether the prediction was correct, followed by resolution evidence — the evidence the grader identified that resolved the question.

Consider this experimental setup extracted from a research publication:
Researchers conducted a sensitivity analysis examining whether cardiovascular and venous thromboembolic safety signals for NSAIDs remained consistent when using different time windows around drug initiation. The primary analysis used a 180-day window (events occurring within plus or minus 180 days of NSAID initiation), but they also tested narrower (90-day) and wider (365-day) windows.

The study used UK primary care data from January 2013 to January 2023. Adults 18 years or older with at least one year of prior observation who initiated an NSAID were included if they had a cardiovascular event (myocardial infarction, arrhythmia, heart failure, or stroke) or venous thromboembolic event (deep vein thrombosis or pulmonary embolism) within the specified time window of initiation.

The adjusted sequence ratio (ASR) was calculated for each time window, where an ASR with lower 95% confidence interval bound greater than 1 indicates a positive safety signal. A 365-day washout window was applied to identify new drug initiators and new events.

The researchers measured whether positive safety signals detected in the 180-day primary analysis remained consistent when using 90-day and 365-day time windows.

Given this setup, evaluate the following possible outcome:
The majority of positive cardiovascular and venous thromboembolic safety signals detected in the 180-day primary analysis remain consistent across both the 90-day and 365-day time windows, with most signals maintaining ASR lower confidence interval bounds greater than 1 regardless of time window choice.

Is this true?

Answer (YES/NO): YES